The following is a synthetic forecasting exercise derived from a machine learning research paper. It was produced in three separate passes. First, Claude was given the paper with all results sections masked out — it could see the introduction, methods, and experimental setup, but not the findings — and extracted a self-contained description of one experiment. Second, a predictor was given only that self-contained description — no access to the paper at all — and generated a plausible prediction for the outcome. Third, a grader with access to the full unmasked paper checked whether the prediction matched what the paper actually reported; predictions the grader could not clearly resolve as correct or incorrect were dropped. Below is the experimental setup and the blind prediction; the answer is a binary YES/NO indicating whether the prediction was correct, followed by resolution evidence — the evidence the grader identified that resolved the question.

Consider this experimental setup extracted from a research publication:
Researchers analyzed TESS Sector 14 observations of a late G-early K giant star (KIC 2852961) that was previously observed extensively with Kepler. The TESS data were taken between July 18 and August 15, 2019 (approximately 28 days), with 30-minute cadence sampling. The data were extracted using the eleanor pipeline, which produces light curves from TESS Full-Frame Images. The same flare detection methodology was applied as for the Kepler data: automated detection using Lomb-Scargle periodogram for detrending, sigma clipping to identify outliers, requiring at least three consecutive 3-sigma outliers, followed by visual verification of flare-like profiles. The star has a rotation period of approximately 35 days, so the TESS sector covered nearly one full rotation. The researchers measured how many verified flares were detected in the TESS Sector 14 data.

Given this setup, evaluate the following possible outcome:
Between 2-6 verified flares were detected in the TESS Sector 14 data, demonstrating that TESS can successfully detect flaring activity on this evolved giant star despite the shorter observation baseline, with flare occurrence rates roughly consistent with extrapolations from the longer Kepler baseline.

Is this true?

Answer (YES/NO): NO